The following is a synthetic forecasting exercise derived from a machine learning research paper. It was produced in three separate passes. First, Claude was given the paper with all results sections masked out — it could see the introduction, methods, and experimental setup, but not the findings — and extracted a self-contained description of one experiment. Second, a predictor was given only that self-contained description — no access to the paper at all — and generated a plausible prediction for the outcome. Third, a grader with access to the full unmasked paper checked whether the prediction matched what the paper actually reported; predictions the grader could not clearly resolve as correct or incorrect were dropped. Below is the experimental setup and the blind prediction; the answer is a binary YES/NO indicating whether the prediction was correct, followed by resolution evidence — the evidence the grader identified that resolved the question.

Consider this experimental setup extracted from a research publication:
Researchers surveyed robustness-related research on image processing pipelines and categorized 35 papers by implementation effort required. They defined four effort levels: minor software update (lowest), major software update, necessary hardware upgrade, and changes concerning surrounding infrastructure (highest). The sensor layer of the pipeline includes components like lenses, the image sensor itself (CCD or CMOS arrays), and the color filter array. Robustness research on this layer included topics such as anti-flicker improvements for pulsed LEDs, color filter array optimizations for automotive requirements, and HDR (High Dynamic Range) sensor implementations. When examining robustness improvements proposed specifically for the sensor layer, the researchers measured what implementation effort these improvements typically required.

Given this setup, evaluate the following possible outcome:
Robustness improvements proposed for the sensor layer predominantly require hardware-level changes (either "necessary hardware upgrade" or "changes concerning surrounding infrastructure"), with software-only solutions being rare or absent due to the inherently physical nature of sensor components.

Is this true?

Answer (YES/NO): YES